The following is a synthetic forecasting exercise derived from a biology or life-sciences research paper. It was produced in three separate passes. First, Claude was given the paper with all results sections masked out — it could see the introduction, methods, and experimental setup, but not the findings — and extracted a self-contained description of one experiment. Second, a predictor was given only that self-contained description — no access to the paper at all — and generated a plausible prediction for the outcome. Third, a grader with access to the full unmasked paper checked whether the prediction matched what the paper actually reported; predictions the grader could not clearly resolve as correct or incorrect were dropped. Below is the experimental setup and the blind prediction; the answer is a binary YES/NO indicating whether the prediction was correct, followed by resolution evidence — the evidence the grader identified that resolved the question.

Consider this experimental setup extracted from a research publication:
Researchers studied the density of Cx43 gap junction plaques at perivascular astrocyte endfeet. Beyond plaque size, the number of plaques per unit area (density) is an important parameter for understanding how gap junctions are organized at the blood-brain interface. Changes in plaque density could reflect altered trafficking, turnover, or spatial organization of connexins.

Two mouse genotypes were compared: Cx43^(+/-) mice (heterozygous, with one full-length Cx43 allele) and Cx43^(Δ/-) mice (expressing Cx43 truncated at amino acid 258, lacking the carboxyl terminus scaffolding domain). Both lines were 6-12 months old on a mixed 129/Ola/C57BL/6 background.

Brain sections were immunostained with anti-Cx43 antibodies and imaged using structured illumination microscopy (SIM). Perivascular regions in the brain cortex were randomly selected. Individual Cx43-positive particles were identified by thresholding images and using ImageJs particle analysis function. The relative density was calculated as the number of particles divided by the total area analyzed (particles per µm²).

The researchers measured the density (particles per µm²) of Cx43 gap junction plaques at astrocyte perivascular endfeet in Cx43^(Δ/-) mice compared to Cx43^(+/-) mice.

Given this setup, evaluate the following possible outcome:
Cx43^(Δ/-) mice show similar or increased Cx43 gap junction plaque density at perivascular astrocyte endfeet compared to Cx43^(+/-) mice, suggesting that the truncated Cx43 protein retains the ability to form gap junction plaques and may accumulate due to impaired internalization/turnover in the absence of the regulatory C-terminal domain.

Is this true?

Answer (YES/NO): YES